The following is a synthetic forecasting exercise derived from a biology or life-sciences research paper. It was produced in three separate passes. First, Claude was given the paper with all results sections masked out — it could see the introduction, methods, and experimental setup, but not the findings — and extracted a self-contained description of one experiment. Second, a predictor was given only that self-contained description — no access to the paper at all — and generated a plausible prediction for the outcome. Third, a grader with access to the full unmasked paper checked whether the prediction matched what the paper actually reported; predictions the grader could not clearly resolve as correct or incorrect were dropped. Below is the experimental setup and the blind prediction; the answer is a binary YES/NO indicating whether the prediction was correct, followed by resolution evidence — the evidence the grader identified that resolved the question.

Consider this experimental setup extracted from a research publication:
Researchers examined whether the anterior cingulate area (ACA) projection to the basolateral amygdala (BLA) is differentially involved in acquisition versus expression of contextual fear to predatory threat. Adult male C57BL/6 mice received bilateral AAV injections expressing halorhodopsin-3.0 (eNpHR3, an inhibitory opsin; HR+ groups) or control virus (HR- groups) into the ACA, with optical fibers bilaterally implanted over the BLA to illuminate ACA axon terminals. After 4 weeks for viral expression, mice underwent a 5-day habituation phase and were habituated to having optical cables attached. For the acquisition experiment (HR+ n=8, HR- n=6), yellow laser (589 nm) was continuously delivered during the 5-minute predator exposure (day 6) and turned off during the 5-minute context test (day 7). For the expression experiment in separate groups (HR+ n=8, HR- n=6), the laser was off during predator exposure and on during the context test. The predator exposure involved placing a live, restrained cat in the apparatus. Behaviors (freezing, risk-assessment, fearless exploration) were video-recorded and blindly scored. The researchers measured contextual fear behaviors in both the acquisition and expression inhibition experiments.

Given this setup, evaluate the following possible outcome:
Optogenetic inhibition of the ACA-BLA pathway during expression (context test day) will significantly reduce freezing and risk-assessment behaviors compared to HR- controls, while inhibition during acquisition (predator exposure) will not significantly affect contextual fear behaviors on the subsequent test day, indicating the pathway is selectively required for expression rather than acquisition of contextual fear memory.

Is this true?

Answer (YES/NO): NO